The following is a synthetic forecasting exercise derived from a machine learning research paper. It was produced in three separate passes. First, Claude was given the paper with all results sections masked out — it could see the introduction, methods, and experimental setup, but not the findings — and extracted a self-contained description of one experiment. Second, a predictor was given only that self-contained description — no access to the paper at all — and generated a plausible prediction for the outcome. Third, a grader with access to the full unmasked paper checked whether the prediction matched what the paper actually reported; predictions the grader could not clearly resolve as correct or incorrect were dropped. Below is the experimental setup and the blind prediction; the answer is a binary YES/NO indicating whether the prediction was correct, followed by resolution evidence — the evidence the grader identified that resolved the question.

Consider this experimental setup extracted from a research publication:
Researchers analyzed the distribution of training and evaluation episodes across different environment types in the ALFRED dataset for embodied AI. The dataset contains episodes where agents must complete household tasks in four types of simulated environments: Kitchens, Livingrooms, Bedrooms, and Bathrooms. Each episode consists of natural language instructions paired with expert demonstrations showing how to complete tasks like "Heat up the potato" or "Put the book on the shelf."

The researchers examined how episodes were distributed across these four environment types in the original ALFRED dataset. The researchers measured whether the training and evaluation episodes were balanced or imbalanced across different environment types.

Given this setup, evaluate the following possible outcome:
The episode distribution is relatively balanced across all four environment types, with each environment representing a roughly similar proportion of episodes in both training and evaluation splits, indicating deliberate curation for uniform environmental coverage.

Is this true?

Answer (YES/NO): NO